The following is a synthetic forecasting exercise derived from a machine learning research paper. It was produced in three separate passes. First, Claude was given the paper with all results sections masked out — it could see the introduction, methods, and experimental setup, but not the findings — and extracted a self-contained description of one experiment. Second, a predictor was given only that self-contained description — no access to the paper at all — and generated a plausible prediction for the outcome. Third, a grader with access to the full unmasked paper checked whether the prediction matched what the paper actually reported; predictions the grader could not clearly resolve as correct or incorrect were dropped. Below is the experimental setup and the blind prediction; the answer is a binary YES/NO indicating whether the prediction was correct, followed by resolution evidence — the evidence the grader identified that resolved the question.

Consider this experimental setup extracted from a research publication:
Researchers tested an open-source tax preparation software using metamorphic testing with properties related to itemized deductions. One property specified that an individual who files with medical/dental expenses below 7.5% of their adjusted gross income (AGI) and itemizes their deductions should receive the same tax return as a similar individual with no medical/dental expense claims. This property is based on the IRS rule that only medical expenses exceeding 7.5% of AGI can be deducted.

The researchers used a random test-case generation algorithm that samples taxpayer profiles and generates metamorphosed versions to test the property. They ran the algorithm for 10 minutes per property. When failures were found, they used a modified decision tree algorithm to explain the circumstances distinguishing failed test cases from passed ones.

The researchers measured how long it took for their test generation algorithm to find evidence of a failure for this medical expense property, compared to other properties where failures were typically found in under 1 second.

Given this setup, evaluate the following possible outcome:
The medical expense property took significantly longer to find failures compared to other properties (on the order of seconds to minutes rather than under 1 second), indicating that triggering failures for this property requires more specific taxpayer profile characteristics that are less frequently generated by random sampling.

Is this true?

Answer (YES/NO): YES